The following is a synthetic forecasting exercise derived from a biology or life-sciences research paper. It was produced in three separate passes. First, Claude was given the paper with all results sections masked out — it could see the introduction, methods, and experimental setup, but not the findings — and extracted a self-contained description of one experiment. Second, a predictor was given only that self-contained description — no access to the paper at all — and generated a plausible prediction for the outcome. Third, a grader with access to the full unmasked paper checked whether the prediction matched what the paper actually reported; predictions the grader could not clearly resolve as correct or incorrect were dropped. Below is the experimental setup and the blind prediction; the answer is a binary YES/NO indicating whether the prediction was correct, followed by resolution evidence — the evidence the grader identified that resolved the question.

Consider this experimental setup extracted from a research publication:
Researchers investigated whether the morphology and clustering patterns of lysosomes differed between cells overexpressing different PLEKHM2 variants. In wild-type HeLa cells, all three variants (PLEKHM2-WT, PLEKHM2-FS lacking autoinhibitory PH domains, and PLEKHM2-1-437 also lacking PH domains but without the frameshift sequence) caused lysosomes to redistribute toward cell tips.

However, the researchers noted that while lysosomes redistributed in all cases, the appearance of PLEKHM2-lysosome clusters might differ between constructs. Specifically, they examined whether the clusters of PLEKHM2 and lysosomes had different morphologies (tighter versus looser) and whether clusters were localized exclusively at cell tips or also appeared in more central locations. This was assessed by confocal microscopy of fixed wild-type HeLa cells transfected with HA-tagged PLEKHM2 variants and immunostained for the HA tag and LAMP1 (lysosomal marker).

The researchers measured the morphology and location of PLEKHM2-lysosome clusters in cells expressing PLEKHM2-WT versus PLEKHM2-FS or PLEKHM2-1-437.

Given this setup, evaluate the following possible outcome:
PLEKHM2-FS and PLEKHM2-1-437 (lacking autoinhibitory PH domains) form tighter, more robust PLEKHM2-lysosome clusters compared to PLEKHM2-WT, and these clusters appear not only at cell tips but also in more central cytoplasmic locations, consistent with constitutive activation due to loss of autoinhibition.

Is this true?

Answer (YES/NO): YES